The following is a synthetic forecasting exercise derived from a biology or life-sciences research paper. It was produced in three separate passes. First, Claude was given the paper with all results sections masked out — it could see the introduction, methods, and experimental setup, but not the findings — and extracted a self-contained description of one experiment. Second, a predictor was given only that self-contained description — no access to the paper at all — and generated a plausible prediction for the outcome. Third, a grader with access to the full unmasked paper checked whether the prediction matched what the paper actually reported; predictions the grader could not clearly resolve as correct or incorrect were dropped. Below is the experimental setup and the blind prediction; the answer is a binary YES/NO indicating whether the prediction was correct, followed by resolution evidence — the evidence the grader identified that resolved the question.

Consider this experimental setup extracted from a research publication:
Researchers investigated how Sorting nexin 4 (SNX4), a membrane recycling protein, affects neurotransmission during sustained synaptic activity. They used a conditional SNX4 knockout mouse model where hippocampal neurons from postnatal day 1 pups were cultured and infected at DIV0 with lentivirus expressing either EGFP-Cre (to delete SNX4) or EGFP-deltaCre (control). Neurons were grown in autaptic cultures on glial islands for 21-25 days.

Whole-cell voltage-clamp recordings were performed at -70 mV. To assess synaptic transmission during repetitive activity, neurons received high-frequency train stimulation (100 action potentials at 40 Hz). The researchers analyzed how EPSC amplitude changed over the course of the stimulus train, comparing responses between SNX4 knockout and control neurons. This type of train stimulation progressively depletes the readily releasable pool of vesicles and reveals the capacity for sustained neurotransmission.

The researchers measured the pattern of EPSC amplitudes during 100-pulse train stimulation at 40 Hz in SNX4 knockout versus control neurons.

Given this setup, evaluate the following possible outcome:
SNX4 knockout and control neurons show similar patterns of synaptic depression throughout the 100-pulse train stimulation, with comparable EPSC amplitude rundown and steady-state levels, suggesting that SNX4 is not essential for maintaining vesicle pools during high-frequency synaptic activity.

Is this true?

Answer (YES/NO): NO